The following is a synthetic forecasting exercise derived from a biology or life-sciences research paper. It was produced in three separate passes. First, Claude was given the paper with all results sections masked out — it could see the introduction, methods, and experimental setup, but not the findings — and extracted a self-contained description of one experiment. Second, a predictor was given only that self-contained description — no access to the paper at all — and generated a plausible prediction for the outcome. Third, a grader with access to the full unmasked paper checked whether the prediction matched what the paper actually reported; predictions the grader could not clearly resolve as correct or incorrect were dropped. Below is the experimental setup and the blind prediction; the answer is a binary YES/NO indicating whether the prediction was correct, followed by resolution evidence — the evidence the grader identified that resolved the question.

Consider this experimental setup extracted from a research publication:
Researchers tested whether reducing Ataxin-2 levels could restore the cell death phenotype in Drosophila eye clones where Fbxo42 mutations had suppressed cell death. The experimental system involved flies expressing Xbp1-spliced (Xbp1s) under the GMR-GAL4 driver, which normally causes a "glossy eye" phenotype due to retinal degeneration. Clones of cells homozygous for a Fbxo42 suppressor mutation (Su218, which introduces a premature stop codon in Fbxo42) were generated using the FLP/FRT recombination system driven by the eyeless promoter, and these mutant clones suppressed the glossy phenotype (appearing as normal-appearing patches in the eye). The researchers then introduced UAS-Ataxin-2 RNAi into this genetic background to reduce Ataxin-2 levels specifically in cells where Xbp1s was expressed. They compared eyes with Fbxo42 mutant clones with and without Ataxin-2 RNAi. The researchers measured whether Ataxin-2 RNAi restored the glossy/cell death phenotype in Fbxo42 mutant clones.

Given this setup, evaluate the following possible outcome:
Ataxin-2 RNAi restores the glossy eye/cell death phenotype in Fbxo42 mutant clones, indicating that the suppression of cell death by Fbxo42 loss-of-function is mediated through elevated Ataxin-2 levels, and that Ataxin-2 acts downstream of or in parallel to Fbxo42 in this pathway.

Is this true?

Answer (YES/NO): YES